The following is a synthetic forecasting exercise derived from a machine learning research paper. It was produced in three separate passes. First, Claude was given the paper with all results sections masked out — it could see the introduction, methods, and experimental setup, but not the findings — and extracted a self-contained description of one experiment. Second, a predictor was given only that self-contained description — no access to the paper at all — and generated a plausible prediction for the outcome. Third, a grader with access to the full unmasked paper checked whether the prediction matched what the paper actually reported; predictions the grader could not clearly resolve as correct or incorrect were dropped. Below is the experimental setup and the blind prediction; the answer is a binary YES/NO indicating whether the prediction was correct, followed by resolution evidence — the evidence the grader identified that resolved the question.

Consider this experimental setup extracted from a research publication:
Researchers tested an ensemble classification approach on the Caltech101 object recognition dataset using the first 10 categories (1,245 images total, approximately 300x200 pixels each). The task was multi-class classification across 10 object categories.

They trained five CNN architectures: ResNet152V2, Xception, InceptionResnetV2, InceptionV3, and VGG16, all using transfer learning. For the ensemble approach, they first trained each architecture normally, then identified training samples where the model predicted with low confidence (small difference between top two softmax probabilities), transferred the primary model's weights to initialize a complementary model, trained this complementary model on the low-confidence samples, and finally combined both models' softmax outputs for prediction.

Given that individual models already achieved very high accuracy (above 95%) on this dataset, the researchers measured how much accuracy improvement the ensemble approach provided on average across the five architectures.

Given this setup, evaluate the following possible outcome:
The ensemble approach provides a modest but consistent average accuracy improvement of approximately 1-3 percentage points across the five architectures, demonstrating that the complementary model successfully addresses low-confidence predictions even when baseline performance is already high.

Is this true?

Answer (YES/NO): NO